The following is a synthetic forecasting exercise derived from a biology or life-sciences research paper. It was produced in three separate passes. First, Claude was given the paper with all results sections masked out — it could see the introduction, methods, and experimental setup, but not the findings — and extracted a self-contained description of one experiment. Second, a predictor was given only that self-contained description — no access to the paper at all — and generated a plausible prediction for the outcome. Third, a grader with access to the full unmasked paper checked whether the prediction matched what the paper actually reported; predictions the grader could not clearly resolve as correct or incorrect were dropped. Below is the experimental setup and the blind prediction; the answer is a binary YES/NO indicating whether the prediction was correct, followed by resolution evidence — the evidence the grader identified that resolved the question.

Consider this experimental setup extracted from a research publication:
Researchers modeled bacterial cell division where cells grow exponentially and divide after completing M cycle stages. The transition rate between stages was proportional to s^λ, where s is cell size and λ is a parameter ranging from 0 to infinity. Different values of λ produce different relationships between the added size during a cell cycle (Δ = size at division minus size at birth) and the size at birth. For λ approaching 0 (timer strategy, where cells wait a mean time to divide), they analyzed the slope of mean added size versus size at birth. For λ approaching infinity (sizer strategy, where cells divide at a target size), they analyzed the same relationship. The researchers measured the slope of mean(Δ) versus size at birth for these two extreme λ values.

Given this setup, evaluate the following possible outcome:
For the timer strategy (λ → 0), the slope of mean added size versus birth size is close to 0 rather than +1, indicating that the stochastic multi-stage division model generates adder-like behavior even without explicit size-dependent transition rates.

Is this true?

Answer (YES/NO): NO